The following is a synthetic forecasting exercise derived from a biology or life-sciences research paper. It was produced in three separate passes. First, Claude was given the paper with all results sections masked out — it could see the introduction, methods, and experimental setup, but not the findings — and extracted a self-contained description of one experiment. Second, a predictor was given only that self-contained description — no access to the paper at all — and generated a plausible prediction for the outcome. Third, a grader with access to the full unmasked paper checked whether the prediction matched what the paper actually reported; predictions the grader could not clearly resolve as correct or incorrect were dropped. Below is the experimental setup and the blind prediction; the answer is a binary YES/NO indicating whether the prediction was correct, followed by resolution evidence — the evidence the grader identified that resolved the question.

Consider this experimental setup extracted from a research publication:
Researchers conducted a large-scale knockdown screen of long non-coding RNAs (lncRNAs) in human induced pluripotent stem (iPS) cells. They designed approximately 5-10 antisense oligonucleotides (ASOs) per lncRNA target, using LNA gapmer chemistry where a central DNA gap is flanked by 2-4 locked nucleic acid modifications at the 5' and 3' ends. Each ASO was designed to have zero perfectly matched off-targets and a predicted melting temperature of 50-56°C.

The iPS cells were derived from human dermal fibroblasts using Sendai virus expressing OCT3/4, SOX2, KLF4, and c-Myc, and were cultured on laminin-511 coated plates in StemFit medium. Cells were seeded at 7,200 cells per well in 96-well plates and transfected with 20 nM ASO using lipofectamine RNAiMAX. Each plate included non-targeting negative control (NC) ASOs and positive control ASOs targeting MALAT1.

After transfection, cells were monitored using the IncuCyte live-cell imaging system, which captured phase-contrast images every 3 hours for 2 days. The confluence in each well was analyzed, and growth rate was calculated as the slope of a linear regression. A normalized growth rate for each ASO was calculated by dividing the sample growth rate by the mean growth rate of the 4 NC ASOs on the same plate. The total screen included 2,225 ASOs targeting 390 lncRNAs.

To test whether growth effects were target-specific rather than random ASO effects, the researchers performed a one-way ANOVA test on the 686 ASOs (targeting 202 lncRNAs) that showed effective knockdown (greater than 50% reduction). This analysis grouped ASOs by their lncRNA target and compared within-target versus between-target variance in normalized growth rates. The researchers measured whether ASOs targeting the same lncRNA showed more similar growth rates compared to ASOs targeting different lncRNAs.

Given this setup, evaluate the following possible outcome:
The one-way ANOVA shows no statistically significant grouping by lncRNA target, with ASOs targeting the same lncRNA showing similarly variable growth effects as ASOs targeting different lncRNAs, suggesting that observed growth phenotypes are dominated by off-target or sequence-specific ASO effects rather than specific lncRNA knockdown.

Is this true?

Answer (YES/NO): NO